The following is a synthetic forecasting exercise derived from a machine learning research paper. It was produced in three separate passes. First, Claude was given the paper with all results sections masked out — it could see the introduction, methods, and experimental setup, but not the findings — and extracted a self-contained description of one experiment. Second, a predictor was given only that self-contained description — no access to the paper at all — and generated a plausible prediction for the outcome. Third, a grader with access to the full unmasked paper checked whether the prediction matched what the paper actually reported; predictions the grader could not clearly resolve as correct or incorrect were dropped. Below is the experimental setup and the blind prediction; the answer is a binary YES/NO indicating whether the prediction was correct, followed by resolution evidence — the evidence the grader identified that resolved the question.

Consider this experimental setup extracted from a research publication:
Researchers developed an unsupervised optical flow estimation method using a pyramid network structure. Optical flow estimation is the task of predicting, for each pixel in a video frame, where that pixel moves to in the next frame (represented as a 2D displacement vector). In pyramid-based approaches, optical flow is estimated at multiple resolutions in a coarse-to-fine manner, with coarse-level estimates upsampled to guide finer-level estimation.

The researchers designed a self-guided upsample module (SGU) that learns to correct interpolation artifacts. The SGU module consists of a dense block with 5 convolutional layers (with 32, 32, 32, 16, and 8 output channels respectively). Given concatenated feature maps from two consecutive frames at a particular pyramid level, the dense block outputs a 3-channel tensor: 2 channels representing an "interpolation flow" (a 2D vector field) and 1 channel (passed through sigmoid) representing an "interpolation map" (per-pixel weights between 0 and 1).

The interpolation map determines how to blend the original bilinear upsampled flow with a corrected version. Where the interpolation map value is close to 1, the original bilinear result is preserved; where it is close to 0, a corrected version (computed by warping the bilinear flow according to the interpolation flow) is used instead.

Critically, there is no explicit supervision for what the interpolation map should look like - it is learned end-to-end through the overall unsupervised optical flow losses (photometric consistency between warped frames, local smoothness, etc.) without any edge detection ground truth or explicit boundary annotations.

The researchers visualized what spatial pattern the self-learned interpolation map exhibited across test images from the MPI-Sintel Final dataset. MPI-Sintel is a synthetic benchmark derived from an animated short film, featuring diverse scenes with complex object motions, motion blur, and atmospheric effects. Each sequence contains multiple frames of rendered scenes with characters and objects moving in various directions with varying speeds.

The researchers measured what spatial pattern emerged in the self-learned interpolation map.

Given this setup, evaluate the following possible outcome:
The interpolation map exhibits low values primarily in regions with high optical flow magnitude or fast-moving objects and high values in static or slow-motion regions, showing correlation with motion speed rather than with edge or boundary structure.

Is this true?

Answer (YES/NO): NO